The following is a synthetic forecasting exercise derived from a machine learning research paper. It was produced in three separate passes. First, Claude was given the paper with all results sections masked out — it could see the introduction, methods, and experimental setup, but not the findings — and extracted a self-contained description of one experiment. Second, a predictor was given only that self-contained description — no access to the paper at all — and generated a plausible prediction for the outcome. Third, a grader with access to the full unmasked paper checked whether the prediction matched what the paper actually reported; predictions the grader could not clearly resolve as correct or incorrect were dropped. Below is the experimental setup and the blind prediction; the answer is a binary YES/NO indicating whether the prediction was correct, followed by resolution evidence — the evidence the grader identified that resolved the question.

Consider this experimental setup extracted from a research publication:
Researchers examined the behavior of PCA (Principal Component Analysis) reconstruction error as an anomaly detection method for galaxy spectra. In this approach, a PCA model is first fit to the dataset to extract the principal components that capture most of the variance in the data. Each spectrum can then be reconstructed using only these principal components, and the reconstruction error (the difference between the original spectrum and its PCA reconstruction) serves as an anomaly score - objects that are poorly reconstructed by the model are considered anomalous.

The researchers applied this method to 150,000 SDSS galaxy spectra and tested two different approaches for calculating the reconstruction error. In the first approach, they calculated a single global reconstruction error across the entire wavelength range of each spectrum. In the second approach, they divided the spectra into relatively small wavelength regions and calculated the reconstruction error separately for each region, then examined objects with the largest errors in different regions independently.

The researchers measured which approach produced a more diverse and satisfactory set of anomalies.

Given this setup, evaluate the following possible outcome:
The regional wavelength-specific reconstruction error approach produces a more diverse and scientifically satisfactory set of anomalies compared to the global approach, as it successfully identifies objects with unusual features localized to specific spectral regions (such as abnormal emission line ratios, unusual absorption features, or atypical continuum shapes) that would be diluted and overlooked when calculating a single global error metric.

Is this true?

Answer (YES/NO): YES